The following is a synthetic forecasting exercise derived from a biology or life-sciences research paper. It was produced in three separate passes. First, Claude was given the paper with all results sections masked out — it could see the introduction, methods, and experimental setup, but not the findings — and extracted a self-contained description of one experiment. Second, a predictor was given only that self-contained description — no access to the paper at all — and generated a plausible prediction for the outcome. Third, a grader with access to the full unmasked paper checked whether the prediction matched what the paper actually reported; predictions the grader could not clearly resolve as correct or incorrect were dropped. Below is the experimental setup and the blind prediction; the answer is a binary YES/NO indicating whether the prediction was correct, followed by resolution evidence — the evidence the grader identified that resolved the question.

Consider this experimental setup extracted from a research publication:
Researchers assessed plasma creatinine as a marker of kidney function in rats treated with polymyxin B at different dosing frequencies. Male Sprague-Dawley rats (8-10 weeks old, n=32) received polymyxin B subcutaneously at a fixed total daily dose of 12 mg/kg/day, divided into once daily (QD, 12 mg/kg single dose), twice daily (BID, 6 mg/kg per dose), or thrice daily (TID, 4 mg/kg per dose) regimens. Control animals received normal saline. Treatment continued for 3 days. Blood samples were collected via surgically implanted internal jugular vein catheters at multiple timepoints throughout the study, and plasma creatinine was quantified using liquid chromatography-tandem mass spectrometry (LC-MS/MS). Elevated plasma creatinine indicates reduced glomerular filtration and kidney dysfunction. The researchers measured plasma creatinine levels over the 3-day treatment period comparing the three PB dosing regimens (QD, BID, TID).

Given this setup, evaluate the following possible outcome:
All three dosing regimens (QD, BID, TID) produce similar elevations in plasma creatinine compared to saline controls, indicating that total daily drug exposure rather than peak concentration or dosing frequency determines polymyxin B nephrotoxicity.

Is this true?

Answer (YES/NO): NO